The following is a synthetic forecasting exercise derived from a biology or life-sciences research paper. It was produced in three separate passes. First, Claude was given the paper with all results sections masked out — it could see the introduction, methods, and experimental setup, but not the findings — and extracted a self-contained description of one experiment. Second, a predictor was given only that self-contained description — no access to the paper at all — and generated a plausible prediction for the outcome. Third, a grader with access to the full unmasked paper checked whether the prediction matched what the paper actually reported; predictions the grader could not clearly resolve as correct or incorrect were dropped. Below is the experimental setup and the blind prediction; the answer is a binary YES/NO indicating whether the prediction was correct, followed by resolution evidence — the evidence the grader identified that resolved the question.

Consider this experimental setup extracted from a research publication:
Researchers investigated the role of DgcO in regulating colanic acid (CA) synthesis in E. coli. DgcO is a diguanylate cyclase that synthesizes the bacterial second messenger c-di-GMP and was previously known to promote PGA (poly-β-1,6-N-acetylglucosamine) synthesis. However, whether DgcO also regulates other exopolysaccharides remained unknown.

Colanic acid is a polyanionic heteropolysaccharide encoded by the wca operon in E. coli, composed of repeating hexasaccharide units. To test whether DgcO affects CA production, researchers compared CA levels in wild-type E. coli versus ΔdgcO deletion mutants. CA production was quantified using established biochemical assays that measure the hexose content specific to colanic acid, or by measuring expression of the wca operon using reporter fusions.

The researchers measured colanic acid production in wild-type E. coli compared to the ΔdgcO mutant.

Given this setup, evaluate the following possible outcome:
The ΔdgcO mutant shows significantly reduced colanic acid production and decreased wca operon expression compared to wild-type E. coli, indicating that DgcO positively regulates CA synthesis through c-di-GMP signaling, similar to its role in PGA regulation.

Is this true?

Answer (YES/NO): YES